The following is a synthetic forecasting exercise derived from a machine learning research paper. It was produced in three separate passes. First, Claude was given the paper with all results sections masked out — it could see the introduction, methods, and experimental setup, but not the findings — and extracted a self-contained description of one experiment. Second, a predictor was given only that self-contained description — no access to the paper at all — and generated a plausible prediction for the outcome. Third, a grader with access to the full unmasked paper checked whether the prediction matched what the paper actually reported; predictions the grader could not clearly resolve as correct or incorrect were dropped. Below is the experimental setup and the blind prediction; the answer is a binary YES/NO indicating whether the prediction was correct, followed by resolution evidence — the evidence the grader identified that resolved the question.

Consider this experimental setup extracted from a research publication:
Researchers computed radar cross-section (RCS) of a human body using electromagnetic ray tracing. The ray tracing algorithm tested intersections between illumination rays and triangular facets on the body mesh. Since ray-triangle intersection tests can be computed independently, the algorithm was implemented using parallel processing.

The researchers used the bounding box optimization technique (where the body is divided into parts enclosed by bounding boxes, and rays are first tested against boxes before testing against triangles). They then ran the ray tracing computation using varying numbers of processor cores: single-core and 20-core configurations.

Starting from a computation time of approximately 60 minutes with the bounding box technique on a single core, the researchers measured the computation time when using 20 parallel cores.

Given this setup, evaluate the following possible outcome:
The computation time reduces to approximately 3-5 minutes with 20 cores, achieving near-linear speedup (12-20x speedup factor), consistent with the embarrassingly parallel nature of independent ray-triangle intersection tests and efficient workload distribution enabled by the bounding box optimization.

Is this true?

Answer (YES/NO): NO